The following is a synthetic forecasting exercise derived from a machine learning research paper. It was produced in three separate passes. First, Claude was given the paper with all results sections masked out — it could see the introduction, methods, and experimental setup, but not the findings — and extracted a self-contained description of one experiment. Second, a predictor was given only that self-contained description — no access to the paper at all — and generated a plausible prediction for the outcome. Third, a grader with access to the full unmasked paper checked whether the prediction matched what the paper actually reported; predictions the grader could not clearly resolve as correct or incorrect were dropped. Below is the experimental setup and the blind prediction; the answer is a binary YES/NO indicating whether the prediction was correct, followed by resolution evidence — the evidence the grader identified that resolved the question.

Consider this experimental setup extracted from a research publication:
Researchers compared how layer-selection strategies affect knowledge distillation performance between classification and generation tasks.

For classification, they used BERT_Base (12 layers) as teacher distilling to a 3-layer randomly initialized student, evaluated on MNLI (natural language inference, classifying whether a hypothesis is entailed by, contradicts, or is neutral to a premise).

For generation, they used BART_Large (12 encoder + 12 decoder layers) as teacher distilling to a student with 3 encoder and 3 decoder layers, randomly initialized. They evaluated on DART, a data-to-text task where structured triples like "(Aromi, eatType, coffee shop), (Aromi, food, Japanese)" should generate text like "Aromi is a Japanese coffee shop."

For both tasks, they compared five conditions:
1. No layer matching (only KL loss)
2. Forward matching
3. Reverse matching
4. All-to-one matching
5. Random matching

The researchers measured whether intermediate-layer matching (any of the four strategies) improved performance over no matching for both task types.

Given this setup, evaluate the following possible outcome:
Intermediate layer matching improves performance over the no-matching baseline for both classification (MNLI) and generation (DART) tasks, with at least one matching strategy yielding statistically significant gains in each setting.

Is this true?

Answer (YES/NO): NO